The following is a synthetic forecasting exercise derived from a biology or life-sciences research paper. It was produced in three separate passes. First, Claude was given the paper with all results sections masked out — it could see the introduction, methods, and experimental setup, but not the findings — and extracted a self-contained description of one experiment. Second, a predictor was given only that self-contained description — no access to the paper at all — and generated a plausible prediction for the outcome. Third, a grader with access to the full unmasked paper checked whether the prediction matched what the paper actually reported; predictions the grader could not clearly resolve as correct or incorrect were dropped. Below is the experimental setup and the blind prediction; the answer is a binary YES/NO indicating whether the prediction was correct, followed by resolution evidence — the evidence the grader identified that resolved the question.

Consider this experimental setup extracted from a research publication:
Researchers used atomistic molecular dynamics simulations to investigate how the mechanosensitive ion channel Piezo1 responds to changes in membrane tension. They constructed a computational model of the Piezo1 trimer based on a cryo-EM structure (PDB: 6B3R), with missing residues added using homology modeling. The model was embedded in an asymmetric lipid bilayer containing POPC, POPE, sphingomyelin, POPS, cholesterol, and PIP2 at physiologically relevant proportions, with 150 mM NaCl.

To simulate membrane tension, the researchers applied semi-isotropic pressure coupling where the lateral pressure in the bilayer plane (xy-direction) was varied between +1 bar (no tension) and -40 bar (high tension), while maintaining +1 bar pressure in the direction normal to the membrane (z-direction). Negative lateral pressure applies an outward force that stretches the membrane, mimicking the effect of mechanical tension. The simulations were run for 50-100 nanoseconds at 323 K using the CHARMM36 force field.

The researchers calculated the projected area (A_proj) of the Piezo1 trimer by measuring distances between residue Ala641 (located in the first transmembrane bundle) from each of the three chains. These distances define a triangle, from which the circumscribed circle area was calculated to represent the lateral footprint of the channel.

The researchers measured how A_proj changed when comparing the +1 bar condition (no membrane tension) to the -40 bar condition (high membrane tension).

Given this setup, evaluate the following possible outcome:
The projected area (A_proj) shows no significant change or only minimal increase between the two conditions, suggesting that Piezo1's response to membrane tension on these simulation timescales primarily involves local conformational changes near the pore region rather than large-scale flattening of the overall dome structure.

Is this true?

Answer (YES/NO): NO